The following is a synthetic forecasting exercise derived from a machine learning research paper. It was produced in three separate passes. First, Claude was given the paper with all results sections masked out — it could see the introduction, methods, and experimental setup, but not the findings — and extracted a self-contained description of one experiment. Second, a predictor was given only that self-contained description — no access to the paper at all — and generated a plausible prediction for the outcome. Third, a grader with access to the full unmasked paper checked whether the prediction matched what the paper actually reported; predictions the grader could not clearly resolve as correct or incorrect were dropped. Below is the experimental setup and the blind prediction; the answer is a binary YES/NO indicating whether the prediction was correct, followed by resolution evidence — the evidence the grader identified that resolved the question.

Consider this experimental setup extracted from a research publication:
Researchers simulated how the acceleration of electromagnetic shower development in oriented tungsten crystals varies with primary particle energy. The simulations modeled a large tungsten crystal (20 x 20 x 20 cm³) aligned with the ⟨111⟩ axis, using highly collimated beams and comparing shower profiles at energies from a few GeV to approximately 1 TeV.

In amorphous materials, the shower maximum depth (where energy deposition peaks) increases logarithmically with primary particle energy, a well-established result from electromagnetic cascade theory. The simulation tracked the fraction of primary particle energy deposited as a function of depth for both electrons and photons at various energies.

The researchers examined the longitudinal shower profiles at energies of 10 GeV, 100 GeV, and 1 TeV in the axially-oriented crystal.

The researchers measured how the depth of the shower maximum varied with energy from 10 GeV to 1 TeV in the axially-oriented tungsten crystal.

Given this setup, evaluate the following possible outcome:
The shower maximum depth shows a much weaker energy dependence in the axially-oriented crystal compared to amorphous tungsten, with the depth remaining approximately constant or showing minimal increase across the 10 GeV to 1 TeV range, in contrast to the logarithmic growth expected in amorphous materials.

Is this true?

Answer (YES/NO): YES